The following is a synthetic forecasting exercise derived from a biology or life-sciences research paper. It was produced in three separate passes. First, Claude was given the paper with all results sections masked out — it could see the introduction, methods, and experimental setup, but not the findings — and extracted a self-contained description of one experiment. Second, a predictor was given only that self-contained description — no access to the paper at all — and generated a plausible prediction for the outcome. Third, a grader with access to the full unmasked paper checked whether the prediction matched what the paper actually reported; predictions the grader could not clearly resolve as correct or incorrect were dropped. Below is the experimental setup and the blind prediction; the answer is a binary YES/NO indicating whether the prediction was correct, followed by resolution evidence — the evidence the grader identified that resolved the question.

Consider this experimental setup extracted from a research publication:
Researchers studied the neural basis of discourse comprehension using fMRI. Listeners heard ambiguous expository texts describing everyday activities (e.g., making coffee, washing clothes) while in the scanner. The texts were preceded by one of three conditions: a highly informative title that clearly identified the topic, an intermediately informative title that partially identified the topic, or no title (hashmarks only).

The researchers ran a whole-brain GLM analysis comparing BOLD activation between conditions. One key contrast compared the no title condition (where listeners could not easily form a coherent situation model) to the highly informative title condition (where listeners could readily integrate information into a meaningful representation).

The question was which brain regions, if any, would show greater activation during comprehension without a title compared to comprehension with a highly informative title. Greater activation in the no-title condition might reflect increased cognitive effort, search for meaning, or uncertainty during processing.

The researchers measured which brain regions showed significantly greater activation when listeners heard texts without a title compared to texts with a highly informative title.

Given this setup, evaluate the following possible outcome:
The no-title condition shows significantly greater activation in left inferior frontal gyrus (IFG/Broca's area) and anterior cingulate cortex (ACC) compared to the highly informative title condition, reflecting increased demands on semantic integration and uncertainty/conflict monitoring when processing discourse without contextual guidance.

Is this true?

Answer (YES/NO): NO